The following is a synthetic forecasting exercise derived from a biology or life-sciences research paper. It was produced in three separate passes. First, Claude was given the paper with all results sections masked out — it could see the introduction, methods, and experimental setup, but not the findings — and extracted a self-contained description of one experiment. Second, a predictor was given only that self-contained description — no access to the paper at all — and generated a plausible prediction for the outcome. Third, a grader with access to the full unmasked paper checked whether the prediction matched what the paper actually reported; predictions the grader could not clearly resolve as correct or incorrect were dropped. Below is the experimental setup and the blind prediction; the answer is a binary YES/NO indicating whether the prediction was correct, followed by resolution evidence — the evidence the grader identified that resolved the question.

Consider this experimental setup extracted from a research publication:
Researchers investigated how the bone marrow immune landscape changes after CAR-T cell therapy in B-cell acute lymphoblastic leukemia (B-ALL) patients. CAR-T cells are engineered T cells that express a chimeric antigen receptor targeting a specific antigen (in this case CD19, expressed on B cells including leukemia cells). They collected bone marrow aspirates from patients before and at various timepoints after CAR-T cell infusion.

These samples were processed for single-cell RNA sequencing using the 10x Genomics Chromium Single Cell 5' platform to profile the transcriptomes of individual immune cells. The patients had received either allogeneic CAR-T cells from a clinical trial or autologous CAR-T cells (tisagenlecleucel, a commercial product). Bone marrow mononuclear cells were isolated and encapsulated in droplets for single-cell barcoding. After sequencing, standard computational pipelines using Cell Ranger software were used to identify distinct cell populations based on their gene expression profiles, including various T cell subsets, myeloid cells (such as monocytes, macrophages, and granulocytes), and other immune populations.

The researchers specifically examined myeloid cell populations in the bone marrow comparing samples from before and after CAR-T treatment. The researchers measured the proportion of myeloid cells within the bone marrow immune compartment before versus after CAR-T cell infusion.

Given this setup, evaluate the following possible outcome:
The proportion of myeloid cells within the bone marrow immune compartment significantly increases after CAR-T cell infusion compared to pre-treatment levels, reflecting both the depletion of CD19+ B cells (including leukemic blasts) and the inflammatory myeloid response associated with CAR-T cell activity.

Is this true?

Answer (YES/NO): YES